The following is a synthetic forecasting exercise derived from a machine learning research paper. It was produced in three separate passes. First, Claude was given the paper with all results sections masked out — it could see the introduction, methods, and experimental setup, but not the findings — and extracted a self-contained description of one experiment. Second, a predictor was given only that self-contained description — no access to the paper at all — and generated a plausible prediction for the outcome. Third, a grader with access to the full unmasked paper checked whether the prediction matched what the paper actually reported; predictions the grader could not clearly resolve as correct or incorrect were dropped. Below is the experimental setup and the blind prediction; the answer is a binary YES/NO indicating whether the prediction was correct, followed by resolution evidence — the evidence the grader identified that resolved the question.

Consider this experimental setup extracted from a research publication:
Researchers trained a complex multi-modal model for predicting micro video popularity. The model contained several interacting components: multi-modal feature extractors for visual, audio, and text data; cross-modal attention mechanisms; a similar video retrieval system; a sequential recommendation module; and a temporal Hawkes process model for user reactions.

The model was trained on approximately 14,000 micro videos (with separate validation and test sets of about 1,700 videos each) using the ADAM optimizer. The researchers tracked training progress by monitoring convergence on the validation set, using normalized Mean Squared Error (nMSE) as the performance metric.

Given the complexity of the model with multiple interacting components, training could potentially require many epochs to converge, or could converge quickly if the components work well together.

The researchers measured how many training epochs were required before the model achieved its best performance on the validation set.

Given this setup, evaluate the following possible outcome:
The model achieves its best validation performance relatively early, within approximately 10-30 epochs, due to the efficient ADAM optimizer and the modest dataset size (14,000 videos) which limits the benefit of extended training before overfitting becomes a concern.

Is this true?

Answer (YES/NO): NO